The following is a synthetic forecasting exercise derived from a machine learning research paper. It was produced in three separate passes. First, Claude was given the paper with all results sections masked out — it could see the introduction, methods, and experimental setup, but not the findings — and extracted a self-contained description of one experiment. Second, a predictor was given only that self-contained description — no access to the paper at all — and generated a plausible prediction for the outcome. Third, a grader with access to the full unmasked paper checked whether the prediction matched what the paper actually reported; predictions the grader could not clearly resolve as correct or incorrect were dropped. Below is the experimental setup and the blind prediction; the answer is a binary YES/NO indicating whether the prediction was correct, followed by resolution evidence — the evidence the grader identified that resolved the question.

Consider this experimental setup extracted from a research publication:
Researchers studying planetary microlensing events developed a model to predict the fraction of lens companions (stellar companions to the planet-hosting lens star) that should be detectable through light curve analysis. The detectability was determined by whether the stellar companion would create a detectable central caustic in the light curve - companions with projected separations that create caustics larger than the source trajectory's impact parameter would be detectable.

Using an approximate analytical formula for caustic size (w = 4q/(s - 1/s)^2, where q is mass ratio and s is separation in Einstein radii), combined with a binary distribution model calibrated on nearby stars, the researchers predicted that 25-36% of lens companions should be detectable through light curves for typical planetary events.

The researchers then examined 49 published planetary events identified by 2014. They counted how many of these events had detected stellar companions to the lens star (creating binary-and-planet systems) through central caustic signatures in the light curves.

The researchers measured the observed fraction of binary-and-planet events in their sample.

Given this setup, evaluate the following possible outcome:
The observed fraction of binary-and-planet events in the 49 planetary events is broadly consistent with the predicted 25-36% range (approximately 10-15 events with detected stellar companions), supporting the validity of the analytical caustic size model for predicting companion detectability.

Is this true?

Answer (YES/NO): NO